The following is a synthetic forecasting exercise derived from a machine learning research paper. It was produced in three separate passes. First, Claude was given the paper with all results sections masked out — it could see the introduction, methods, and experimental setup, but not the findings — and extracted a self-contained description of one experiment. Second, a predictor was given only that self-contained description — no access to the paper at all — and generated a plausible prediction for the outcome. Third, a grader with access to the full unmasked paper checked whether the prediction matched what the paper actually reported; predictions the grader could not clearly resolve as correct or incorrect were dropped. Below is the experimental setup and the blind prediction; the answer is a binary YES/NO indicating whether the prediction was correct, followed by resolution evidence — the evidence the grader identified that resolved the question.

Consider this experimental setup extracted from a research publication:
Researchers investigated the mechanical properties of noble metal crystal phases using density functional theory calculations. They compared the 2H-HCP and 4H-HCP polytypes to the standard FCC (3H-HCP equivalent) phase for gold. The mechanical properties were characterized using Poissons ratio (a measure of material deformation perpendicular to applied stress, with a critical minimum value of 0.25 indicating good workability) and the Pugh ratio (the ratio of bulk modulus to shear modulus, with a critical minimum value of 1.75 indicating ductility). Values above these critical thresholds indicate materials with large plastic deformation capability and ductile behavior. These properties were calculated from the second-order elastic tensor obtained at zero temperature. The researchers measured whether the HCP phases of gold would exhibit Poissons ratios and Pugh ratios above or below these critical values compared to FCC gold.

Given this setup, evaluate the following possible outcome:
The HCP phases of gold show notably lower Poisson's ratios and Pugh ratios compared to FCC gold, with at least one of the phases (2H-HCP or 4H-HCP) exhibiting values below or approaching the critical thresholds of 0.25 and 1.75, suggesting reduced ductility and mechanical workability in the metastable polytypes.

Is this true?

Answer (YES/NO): NO